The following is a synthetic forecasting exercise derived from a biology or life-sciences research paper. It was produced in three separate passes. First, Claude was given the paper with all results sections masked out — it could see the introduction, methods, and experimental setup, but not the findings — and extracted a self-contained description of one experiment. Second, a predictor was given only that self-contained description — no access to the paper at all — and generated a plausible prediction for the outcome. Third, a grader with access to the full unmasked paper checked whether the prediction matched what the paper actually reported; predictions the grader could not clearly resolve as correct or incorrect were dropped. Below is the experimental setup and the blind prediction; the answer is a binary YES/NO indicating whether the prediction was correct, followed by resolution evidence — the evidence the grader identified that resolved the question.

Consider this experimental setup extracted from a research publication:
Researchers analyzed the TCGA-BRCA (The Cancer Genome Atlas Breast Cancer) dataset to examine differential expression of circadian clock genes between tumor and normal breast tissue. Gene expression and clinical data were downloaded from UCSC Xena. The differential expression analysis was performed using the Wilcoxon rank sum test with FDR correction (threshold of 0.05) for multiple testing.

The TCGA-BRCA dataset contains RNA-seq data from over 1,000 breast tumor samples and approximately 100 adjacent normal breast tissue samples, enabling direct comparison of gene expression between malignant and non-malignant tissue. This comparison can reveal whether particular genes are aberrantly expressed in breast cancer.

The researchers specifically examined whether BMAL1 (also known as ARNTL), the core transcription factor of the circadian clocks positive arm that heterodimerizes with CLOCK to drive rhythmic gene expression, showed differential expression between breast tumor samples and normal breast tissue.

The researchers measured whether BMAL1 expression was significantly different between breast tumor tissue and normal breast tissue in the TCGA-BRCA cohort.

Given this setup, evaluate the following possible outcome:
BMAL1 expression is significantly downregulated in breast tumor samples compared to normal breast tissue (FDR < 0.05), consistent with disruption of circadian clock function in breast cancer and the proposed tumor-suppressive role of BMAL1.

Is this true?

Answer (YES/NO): NO